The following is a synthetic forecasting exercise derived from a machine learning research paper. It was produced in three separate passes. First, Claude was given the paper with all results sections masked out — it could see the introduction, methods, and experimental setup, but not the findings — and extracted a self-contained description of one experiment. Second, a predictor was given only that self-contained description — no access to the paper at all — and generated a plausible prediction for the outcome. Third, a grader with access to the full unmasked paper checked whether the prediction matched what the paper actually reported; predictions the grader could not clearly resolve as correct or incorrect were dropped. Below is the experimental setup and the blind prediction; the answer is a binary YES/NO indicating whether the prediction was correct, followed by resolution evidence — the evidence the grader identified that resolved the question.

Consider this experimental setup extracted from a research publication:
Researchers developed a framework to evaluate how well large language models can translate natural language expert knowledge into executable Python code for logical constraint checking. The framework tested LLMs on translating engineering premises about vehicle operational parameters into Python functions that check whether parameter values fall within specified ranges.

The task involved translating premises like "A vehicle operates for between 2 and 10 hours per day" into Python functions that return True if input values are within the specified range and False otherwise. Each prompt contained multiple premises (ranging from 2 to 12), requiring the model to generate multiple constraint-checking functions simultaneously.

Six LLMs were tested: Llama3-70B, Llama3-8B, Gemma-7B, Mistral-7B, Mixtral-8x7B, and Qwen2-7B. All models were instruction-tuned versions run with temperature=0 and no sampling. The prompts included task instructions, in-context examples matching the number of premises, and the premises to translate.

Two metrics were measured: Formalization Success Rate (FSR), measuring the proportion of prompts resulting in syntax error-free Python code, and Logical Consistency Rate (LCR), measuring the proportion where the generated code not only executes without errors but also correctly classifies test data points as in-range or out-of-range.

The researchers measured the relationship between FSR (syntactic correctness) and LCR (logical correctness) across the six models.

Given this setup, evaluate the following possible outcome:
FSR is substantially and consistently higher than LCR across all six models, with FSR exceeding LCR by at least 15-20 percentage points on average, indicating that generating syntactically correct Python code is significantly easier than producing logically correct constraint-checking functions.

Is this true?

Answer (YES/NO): NO